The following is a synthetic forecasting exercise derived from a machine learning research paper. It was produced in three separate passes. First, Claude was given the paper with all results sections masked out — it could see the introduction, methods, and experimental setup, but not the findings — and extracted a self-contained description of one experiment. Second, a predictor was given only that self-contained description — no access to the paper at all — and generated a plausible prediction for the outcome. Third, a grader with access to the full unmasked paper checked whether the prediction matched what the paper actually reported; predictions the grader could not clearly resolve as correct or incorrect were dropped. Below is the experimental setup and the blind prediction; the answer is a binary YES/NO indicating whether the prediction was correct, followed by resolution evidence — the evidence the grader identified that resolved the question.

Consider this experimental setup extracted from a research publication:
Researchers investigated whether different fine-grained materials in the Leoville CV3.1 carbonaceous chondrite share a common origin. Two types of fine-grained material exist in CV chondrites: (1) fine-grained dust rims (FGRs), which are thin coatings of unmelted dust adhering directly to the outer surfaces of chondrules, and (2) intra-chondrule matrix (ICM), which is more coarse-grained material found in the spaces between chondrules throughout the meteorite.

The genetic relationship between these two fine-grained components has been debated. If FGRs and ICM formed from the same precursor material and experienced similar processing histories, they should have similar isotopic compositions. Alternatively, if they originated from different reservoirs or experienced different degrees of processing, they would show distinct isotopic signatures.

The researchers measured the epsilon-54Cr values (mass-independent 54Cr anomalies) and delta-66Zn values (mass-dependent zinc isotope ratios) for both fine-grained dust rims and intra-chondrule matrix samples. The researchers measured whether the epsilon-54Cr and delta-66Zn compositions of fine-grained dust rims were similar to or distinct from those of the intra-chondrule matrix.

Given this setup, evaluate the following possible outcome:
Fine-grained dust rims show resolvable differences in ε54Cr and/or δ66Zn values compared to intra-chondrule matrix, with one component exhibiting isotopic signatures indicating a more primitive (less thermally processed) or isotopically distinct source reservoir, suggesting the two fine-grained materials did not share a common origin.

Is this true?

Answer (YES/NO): YES